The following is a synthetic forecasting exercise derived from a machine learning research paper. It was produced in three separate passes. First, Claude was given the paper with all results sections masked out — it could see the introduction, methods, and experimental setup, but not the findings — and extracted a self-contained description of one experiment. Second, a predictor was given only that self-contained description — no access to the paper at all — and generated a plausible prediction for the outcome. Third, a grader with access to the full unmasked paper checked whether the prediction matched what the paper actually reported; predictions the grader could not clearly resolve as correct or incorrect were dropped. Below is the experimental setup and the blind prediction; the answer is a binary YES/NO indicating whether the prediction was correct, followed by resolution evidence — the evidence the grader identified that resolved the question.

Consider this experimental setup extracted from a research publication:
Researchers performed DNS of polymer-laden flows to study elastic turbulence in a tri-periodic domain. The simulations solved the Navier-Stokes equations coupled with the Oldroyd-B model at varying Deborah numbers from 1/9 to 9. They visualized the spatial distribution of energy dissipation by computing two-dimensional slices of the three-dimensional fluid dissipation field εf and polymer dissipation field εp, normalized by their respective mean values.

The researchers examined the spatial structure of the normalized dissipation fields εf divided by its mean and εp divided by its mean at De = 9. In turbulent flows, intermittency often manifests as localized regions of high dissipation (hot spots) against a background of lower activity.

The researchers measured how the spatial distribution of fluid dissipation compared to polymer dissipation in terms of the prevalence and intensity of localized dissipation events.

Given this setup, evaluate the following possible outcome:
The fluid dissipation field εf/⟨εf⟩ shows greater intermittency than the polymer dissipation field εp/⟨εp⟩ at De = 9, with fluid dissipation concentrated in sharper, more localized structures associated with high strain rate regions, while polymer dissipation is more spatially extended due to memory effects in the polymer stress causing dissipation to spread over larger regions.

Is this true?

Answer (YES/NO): YES